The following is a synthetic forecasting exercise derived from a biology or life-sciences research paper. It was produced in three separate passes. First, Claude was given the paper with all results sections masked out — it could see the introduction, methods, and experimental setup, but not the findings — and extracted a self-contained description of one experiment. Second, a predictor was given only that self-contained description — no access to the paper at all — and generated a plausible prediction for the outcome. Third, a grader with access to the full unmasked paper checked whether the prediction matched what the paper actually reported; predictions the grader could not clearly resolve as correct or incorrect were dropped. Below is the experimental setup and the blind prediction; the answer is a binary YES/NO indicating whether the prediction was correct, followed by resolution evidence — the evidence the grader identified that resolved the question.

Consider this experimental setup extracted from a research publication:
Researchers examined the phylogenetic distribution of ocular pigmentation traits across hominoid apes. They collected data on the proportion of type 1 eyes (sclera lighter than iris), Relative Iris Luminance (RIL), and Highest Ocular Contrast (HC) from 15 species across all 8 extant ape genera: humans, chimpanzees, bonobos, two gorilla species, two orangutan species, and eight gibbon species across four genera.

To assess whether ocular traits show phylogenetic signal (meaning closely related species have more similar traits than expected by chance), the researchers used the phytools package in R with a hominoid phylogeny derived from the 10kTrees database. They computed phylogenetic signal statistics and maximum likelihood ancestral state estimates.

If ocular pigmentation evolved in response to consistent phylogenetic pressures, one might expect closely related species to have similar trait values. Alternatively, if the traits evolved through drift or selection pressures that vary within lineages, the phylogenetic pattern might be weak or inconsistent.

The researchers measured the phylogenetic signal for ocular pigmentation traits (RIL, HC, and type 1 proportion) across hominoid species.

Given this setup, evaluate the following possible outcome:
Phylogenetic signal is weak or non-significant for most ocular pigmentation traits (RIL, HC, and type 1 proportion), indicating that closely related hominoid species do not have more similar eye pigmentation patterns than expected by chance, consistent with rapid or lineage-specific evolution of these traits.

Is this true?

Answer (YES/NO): NO